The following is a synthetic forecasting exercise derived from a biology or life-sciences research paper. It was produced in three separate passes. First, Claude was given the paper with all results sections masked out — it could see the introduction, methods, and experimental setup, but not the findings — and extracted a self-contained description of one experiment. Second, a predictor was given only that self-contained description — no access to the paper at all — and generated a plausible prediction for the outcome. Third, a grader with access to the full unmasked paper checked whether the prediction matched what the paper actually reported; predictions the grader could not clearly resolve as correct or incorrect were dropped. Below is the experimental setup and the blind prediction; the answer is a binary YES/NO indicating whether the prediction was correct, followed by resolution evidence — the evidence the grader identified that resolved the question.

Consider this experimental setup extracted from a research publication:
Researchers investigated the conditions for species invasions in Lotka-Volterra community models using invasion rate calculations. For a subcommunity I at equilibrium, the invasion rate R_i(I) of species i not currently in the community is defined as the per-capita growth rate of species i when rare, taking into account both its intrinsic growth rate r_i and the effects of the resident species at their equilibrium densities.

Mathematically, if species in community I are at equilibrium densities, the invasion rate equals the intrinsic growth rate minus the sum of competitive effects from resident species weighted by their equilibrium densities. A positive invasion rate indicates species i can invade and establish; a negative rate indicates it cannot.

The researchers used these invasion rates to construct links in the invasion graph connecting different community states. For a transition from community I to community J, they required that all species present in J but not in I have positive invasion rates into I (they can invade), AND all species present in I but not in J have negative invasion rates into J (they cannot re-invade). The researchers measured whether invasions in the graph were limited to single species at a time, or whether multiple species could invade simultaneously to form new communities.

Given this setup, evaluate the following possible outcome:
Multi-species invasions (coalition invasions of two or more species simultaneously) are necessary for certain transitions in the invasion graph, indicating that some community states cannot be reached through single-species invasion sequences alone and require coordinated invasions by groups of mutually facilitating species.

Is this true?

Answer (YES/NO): YES